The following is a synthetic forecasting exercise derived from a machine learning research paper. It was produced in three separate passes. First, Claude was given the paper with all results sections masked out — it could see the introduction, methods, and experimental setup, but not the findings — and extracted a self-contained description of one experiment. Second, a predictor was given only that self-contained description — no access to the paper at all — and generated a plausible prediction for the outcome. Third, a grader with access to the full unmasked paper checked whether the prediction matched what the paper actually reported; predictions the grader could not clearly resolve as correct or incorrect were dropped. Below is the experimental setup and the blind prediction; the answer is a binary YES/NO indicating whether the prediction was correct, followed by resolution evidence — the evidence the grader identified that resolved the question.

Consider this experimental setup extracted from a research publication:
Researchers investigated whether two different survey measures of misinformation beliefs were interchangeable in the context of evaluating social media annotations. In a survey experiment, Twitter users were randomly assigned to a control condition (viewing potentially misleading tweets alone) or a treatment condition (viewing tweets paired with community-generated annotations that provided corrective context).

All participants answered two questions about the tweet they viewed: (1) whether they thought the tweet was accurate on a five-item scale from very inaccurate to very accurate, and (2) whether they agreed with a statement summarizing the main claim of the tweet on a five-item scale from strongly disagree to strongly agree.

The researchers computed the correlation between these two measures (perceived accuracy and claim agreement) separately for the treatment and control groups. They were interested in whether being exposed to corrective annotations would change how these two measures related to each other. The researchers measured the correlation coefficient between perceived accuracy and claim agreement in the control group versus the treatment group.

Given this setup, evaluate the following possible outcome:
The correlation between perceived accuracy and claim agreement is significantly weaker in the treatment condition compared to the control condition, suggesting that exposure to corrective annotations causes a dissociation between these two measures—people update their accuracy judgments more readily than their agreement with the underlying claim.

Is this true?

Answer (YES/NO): NO